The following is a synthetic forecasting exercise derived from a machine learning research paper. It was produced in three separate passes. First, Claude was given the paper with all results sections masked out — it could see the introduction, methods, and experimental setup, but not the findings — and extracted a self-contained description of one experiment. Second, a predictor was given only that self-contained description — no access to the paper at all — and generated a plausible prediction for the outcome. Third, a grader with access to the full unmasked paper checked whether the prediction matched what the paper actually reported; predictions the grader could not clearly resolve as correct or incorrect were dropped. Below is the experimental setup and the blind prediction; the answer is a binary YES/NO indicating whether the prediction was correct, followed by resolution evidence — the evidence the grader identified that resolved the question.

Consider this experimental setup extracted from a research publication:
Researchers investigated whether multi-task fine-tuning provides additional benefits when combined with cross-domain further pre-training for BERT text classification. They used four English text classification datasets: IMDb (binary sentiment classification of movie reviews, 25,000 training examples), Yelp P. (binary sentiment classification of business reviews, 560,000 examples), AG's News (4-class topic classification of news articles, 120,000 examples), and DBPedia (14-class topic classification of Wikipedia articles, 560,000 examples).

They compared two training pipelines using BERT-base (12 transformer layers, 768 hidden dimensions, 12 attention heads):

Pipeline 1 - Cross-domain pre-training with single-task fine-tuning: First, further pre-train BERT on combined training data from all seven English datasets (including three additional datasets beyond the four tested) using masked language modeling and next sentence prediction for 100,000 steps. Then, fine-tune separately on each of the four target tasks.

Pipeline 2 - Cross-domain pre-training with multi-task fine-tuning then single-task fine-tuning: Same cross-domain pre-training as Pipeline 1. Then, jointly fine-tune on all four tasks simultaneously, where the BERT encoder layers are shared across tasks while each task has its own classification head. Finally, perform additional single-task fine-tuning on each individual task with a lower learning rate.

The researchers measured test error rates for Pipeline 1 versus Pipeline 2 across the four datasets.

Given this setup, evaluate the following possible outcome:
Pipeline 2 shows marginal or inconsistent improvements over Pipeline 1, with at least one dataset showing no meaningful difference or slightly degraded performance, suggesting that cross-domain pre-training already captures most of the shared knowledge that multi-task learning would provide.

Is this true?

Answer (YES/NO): YES